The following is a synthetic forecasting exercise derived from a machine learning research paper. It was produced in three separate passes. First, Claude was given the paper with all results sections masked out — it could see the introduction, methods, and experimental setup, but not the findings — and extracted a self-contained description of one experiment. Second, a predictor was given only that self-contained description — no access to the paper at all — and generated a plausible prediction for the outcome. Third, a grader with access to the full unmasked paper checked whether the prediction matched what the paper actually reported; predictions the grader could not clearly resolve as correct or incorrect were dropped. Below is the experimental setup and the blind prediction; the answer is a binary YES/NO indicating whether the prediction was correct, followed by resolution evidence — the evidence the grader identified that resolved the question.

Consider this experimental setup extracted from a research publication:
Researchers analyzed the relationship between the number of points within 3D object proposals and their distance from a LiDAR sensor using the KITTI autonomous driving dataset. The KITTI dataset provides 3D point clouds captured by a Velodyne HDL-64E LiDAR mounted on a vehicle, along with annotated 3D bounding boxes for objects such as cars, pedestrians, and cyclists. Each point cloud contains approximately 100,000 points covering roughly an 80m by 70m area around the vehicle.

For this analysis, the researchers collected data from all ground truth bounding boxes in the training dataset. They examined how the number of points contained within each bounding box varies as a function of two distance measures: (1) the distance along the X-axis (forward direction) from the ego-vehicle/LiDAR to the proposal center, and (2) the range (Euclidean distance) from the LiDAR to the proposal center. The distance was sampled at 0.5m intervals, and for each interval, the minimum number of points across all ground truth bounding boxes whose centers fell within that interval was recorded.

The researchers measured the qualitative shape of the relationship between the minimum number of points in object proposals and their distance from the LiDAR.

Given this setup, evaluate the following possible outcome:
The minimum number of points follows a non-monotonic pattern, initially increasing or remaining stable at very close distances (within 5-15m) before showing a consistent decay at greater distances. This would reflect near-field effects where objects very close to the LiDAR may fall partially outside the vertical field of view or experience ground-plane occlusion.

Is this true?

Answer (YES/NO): NO